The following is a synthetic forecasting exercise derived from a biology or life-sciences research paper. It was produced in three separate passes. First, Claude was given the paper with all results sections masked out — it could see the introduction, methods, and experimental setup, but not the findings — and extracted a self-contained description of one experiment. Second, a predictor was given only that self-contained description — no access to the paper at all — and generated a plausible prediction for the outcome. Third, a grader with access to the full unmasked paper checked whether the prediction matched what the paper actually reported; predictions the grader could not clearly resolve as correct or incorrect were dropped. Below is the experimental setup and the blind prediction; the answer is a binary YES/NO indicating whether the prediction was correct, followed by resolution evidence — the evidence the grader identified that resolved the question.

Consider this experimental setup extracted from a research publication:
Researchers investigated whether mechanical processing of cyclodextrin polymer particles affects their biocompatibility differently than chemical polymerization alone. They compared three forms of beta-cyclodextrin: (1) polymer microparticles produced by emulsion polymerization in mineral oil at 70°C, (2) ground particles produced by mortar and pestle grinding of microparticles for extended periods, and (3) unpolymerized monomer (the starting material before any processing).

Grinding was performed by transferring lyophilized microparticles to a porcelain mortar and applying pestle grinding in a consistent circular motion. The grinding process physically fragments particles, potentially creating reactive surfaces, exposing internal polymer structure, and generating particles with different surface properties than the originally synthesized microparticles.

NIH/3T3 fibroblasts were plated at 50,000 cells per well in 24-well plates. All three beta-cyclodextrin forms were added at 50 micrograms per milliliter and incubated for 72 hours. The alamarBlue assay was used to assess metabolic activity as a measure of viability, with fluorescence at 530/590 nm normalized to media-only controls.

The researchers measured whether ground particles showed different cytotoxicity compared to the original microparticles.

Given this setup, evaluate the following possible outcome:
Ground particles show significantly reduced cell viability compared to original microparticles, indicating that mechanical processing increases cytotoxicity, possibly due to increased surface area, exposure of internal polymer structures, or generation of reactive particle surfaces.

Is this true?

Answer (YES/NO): NO